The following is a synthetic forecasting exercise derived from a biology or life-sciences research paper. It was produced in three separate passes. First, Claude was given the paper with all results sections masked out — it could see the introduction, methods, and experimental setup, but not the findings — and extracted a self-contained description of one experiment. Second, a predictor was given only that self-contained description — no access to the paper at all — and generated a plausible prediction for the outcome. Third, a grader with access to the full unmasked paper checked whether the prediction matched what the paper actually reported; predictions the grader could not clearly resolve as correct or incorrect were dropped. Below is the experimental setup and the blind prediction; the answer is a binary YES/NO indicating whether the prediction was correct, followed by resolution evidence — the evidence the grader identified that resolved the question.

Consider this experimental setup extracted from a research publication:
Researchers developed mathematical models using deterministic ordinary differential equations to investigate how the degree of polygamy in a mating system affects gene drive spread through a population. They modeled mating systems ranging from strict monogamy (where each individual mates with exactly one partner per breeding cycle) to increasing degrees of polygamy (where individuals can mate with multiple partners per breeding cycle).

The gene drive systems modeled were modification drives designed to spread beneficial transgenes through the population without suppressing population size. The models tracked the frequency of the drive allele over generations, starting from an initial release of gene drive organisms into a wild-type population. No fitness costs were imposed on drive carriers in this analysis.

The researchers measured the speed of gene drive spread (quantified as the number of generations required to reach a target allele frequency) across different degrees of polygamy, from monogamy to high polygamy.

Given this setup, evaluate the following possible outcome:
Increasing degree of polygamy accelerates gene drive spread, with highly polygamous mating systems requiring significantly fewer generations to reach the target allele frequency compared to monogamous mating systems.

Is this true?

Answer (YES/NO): YES